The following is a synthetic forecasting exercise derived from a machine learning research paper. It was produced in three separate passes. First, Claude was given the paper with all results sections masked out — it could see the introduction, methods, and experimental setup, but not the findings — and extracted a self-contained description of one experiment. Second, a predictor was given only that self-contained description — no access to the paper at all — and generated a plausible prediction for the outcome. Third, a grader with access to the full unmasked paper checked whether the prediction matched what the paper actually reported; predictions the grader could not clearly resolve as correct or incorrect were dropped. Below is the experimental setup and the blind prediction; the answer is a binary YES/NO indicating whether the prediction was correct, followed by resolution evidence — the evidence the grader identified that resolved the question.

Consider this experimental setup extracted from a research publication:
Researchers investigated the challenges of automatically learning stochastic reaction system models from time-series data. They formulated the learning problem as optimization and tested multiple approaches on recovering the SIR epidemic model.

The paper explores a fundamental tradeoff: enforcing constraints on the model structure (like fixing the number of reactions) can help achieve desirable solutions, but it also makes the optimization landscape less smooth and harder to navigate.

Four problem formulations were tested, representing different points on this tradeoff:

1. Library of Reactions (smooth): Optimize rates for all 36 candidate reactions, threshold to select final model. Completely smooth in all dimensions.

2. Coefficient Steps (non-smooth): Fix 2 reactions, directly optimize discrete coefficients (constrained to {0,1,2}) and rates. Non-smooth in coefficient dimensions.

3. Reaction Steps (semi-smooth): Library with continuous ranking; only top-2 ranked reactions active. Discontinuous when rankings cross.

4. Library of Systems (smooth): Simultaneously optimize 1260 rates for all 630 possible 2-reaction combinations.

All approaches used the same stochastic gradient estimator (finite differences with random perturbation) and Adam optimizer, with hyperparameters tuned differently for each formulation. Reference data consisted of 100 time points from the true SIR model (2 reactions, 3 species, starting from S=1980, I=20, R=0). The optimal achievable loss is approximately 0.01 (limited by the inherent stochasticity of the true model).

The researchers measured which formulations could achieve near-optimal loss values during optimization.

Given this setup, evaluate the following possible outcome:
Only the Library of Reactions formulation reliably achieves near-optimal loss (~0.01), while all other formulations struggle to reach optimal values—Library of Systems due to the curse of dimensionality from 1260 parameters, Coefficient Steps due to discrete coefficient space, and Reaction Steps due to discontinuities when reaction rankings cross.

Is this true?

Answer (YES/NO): NO